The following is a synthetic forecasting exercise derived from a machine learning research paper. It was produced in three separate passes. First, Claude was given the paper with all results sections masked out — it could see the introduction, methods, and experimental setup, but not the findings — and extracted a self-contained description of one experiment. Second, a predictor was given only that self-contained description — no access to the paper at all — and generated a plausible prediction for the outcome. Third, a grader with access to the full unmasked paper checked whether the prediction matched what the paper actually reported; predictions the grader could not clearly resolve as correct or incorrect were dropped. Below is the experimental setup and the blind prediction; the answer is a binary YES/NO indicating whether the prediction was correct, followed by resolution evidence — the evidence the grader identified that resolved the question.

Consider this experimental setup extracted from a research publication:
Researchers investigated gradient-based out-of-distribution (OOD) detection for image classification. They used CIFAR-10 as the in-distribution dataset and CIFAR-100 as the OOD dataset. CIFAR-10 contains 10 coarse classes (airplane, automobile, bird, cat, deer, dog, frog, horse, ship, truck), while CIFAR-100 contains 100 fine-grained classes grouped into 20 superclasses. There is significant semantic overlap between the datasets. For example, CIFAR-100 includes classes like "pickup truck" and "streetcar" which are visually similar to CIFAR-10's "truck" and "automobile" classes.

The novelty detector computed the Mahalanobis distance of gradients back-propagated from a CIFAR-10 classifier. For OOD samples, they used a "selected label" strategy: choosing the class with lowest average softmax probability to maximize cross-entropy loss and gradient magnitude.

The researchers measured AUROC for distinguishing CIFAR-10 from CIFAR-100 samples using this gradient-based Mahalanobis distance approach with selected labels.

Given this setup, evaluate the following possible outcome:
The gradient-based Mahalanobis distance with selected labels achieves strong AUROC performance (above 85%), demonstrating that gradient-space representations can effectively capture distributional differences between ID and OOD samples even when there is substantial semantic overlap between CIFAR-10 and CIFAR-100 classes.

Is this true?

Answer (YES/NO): YES